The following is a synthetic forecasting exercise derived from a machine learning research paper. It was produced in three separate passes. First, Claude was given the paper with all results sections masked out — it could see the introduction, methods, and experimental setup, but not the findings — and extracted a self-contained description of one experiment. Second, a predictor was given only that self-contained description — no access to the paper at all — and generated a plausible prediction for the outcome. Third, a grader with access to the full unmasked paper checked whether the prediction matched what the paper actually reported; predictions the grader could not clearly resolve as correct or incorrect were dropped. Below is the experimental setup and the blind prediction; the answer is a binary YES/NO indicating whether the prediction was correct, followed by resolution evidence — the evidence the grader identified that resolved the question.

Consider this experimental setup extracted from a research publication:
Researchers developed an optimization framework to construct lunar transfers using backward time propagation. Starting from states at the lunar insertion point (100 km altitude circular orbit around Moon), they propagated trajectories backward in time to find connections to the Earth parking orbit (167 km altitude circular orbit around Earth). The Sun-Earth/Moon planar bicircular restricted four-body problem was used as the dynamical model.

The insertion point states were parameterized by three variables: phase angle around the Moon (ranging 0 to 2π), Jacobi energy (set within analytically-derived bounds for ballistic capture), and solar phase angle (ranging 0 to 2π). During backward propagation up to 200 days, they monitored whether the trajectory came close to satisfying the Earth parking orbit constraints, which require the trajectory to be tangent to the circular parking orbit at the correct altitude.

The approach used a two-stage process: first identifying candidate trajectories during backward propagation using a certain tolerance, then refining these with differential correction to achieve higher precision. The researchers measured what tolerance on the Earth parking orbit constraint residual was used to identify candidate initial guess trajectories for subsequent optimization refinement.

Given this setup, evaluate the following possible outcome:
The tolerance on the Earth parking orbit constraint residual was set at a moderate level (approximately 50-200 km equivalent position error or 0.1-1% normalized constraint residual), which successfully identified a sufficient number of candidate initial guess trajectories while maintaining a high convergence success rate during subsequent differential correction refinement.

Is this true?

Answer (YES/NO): NO